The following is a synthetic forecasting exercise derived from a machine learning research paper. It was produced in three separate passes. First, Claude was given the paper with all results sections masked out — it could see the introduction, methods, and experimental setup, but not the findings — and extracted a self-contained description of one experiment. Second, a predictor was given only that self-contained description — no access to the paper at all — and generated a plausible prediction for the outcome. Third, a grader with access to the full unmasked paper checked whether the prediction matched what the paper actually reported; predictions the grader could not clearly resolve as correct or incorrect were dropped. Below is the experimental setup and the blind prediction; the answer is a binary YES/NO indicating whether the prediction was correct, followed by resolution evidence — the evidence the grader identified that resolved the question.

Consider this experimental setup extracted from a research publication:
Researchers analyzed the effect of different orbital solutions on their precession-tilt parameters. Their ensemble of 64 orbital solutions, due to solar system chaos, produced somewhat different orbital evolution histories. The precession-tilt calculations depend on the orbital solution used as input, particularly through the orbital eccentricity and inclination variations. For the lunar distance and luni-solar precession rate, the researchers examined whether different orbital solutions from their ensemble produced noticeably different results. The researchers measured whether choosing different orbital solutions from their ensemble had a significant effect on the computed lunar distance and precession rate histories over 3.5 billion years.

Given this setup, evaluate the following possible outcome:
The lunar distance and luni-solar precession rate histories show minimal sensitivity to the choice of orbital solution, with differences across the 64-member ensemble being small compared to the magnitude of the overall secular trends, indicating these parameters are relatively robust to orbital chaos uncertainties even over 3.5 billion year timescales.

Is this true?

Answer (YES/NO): YES